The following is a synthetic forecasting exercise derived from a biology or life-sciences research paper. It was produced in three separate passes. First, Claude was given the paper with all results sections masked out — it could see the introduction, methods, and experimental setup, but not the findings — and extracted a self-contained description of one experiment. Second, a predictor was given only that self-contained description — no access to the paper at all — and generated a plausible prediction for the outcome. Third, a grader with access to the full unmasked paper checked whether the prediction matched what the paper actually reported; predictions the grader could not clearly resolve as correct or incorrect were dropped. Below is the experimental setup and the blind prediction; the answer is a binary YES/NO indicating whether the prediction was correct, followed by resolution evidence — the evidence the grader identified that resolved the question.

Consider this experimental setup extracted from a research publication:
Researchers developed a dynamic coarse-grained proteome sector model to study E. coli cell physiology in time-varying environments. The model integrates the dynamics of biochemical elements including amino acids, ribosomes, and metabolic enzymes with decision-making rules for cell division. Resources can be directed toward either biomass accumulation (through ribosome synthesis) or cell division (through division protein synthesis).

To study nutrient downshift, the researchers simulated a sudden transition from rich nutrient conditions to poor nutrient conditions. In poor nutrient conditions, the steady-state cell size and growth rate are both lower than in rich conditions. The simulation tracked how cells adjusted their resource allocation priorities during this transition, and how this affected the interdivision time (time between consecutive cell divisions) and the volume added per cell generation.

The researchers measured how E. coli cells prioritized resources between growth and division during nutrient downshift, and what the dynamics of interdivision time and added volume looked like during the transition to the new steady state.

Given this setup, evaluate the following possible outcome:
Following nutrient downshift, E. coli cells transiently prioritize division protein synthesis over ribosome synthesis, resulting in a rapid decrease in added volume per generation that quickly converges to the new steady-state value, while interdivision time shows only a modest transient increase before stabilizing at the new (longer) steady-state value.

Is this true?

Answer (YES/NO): NO